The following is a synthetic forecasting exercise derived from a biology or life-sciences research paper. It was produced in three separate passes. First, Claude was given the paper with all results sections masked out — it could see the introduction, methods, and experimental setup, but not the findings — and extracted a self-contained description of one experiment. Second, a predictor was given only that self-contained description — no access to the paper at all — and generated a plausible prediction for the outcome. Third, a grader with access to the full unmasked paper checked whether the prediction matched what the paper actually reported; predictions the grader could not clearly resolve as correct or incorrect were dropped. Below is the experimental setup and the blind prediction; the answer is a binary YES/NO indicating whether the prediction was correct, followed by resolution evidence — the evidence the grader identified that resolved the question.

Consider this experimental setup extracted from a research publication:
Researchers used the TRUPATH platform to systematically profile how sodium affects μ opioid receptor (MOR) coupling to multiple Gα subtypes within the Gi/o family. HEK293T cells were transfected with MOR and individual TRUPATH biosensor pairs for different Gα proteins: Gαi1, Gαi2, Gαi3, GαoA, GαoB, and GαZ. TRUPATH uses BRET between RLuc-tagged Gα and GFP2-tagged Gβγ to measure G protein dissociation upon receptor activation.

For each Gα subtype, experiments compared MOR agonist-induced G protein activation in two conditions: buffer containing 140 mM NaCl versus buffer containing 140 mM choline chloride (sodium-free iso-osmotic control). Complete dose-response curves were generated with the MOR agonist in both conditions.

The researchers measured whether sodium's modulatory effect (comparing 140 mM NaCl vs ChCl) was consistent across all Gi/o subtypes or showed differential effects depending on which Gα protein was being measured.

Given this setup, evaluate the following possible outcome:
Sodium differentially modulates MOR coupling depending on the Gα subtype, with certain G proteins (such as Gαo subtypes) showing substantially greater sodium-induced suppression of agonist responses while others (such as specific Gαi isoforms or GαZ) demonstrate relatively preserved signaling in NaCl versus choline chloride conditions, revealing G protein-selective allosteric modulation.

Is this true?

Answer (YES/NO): NO